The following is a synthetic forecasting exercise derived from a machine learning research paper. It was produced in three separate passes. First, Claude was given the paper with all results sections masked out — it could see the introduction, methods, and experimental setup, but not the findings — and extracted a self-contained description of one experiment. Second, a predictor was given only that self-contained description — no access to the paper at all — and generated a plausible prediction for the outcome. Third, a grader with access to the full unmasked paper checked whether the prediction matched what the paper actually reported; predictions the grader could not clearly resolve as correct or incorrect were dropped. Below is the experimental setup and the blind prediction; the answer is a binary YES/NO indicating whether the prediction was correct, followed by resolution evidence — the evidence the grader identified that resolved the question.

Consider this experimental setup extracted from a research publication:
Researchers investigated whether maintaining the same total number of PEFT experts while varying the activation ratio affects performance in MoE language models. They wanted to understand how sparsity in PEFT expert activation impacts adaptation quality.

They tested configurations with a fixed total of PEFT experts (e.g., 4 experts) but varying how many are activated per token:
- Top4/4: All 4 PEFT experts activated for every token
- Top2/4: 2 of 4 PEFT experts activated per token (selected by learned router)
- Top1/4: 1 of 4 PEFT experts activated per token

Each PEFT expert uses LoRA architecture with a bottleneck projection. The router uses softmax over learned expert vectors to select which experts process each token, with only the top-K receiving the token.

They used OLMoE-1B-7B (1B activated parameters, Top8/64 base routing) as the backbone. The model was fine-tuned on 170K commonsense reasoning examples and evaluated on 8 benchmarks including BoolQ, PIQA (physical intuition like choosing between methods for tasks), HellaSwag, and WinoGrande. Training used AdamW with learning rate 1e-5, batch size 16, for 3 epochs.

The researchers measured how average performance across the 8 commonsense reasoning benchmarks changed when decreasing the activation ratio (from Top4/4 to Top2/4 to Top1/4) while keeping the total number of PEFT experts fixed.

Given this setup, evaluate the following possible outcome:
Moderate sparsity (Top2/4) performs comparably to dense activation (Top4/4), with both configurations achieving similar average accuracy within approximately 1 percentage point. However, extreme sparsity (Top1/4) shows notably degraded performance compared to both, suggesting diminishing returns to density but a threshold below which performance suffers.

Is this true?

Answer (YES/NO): NO